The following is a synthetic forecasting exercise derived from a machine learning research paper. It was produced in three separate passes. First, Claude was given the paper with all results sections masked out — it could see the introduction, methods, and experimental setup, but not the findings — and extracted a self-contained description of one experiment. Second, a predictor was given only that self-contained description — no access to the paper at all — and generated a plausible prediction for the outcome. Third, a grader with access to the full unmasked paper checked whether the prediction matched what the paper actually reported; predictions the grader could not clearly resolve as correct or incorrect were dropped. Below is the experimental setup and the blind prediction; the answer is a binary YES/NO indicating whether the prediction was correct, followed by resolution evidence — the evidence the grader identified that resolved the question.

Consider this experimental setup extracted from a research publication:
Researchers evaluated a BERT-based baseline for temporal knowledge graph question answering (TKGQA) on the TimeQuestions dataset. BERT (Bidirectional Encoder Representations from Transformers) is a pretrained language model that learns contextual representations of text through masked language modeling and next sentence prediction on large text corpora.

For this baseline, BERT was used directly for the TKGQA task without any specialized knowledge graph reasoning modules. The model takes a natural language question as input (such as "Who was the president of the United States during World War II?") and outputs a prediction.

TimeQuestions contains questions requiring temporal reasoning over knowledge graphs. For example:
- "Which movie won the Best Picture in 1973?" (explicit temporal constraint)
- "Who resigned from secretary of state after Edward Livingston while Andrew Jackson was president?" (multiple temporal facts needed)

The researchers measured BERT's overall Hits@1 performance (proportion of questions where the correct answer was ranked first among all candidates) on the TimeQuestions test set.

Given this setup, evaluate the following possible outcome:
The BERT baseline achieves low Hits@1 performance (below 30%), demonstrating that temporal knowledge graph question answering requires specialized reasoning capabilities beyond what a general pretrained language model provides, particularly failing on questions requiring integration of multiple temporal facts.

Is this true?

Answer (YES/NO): YES